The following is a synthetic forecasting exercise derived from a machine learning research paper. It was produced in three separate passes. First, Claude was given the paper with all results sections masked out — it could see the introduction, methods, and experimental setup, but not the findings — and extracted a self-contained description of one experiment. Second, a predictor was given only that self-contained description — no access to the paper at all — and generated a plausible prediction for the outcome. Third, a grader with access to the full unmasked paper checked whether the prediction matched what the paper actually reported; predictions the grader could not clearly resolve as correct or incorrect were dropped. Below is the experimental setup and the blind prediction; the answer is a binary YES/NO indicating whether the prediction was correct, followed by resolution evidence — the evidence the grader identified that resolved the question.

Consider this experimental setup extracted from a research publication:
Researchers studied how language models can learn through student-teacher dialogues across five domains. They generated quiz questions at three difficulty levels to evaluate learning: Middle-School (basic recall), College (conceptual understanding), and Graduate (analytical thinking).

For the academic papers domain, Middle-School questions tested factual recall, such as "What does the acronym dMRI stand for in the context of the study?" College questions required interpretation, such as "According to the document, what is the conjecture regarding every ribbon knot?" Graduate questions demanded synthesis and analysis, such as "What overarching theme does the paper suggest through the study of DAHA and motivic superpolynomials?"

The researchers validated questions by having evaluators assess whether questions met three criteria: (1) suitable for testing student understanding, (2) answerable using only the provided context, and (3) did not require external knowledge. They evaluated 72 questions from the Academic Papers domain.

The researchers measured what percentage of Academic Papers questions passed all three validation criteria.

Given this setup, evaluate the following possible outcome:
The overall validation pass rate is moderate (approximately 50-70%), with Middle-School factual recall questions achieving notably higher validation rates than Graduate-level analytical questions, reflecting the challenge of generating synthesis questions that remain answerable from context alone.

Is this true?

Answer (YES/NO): NO